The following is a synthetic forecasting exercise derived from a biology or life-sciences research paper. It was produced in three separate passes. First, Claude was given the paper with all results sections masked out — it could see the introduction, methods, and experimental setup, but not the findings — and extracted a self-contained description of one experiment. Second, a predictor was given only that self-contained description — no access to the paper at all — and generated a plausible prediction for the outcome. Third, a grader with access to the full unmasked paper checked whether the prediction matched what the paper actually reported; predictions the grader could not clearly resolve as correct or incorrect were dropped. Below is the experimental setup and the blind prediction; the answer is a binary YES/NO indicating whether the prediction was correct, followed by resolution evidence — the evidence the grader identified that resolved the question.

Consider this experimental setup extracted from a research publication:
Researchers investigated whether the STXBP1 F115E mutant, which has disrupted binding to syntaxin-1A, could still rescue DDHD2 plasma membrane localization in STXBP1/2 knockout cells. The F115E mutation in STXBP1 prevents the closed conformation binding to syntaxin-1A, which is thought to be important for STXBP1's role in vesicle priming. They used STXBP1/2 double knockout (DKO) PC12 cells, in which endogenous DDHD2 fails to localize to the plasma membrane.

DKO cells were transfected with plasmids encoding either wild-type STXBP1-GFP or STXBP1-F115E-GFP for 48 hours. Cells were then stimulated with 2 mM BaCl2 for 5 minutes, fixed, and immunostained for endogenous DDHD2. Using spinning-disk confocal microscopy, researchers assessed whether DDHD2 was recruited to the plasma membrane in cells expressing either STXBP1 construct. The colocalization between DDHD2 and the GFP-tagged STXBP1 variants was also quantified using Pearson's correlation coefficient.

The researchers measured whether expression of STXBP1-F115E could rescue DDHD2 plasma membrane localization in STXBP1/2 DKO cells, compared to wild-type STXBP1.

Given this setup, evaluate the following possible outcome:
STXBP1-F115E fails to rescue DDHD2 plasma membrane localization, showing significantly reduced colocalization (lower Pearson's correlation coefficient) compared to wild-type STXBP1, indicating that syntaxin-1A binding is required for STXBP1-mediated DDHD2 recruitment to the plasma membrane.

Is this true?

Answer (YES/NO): NO